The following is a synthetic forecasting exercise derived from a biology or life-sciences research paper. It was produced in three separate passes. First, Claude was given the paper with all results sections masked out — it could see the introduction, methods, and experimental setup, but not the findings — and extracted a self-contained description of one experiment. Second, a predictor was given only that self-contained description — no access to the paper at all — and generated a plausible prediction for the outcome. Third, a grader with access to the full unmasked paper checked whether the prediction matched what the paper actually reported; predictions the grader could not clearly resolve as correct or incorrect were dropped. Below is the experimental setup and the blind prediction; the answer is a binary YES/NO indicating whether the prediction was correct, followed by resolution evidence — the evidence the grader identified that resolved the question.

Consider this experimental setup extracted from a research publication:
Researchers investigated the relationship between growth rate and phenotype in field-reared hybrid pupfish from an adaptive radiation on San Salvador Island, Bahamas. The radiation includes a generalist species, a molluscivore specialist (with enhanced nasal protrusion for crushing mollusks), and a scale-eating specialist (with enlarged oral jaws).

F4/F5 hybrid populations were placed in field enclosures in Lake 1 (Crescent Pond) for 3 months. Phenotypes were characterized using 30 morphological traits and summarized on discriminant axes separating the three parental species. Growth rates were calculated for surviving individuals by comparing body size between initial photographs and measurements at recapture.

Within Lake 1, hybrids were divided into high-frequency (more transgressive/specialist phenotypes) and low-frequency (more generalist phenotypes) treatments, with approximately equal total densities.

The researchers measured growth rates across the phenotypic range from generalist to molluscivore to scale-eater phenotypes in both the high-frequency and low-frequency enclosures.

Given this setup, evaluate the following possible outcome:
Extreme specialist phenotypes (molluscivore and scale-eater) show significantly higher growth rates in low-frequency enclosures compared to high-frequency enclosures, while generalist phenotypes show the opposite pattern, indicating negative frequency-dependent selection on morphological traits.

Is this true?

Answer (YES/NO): NO